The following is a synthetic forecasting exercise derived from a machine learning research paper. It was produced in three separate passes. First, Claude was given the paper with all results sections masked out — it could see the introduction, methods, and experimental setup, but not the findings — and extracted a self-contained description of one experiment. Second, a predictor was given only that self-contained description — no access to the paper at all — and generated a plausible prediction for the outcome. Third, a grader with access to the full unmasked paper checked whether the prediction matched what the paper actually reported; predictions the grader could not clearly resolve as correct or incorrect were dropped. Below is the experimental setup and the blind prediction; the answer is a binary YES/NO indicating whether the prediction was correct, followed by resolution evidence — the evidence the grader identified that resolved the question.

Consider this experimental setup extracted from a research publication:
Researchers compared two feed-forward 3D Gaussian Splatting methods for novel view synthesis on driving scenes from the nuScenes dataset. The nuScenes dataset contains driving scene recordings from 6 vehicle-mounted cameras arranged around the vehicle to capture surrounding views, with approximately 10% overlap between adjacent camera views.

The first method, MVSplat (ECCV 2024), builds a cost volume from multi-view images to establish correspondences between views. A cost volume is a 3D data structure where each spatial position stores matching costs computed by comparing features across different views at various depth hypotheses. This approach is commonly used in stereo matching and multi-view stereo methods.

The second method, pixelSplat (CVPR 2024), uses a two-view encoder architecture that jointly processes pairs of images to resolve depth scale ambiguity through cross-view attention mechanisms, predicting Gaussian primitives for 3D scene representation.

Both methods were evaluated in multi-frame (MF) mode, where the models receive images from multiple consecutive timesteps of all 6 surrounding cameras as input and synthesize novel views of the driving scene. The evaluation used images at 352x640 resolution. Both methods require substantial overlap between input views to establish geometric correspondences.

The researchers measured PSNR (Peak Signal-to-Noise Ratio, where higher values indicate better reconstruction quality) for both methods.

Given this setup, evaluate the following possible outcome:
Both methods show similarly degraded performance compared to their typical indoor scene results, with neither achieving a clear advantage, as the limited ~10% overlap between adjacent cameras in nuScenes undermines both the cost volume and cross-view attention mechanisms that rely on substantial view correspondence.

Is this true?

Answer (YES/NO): NO